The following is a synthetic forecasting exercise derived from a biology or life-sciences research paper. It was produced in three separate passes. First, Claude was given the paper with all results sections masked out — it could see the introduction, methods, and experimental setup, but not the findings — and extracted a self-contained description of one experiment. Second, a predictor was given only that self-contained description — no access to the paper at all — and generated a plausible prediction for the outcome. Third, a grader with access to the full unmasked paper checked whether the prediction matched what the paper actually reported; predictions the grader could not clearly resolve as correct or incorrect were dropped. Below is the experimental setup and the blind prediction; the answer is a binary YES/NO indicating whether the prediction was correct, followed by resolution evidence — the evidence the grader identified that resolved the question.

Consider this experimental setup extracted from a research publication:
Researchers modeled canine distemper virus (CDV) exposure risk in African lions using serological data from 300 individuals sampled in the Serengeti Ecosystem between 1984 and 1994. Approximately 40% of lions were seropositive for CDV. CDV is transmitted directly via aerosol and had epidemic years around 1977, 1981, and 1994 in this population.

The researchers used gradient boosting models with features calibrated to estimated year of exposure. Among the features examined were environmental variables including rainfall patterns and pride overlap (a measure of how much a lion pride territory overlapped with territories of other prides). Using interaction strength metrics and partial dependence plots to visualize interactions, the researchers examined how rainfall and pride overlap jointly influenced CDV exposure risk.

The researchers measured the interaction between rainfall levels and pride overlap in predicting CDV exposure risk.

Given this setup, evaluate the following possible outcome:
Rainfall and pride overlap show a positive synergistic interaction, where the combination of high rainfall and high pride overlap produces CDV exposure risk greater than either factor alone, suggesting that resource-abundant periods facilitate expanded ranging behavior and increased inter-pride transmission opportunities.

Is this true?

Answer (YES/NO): NO